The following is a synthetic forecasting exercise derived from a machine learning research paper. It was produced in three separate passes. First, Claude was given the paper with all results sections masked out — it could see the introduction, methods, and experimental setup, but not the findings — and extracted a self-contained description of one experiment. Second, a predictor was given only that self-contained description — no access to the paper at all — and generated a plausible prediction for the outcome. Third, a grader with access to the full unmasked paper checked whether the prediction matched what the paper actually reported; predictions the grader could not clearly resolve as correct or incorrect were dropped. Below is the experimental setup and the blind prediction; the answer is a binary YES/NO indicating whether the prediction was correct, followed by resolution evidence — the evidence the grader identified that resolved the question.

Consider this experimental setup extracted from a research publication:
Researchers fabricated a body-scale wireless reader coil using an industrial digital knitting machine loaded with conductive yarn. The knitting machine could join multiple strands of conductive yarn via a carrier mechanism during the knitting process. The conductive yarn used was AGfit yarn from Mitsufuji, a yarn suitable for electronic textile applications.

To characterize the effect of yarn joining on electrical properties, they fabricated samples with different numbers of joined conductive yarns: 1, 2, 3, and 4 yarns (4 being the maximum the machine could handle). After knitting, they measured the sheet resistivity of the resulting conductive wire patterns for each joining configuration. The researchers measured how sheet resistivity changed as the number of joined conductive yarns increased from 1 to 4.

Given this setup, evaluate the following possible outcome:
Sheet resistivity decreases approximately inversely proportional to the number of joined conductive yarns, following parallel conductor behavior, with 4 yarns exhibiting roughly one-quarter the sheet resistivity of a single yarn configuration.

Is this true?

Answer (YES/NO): NO